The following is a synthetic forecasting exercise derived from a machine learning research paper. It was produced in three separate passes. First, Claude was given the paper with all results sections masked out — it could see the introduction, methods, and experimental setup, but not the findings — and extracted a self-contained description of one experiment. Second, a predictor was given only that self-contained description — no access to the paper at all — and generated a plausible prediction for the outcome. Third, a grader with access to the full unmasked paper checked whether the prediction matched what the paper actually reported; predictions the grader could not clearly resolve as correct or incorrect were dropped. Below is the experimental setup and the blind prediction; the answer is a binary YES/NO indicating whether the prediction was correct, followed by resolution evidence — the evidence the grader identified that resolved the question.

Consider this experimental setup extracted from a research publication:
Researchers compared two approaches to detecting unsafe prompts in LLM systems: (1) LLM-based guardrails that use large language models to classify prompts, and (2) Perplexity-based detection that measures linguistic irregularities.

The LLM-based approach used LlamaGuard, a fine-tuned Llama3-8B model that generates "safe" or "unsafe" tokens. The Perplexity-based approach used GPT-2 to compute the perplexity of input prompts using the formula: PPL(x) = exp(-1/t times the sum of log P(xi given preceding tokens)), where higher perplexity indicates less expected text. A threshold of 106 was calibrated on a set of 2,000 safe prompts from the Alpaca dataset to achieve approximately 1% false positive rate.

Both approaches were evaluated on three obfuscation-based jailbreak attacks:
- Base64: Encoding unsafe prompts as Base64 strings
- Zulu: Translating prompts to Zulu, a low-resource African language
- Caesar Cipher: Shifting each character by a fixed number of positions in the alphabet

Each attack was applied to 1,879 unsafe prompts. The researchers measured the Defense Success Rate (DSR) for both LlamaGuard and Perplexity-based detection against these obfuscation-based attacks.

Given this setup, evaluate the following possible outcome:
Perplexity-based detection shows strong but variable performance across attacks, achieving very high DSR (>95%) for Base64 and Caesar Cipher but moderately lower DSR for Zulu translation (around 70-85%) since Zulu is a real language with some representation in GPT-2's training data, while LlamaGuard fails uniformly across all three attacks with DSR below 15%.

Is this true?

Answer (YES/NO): NO